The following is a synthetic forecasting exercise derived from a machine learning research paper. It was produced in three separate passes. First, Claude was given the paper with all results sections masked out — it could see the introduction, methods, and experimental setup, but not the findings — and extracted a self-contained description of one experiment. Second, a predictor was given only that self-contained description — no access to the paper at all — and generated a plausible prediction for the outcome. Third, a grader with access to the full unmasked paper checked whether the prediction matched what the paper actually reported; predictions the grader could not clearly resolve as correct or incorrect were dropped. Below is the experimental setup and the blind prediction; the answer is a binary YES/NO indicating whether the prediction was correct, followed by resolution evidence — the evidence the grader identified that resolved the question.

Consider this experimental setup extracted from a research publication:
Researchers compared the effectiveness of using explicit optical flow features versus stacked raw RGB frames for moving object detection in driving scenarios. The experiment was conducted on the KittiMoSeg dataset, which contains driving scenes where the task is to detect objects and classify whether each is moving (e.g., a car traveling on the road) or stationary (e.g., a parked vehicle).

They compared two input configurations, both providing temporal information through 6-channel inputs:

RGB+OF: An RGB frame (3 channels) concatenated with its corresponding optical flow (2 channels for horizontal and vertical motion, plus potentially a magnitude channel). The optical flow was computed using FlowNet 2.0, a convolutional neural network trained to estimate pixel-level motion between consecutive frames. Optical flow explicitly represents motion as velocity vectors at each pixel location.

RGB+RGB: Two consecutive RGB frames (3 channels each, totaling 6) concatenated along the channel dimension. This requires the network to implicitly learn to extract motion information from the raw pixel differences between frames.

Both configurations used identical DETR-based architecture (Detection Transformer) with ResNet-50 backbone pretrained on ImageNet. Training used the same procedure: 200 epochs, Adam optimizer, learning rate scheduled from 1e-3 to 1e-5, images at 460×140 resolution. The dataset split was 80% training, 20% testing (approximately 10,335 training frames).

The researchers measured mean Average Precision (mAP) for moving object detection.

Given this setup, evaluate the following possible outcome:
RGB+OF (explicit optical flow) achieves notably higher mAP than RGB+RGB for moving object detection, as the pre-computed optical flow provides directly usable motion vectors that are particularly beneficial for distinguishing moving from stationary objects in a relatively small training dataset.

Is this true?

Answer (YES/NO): YES